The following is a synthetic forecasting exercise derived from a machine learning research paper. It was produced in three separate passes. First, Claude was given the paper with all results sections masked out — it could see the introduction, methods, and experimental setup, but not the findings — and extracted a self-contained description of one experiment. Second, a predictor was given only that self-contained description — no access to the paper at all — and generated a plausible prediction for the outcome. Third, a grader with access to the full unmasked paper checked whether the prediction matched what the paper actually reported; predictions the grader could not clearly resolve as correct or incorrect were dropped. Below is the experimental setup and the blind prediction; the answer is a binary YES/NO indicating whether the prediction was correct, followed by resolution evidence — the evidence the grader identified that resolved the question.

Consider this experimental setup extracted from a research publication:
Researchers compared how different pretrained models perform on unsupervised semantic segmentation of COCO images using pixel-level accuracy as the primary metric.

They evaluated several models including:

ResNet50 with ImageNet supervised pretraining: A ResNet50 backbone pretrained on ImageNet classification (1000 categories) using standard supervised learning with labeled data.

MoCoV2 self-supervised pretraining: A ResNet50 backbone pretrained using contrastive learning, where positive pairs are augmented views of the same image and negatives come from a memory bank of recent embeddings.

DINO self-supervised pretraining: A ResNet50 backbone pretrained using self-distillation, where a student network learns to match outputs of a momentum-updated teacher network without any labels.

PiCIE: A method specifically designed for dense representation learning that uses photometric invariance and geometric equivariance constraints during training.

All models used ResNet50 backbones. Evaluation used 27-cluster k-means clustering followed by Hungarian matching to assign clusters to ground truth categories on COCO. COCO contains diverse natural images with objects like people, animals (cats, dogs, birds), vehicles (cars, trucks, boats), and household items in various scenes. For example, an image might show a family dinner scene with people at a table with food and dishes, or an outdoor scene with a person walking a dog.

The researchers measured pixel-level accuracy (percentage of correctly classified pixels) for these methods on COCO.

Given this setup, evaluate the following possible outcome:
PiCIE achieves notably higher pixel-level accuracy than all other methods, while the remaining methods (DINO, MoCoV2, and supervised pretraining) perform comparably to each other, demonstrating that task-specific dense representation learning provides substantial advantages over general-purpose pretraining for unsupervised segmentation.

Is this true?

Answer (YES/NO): NO